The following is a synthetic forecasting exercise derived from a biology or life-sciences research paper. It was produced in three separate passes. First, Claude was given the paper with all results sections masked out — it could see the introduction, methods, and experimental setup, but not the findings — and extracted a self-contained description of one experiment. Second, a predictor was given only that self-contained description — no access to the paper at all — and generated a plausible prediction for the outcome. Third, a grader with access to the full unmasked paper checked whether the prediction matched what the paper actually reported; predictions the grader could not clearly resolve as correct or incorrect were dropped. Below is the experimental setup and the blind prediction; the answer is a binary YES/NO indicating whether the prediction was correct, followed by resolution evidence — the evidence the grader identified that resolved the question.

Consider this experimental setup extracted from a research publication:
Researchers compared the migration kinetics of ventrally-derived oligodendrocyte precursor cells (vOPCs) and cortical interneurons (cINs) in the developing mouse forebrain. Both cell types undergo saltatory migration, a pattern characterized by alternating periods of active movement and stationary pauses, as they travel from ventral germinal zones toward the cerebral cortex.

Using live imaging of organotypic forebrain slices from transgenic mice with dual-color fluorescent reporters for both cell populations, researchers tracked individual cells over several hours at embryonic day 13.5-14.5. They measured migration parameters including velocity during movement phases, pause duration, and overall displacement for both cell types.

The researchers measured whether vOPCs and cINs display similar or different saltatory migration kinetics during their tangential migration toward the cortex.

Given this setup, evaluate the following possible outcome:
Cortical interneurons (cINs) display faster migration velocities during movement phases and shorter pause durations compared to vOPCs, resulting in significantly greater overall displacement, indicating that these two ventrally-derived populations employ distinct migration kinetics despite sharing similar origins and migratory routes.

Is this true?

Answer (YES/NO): YES